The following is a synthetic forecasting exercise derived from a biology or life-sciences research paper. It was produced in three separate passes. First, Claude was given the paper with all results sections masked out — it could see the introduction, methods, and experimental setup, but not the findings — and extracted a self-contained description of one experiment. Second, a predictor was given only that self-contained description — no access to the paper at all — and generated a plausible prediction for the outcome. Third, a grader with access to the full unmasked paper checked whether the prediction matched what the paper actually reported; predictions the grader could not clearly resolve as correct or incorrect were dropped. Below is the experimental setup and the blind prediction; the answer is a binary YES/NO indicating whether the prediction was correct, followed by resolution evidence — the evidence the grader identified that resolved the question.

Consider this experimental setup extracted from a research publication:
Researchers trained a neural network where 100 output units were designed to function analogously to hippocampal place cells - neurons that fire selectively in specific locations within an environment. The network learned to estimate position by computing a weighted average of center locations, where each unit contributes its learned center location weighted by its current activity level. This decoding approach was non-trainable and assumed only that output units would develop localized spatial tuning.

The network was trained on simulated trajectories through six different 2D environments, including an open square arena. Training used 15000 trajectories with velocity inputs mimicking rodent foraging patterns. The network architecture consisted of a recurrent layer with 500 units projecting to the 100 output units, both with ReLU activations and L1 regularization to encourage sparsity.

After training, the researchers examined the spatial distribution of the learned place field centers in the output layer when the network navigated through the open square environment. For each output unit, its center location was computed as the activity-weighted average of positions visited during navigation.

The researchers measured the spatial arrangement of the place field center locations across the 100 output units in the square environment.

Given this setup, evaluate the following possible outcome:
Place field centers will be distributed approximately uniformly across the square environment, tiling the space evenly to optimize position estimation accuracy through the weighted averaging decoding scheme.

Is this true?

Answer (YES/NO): NO